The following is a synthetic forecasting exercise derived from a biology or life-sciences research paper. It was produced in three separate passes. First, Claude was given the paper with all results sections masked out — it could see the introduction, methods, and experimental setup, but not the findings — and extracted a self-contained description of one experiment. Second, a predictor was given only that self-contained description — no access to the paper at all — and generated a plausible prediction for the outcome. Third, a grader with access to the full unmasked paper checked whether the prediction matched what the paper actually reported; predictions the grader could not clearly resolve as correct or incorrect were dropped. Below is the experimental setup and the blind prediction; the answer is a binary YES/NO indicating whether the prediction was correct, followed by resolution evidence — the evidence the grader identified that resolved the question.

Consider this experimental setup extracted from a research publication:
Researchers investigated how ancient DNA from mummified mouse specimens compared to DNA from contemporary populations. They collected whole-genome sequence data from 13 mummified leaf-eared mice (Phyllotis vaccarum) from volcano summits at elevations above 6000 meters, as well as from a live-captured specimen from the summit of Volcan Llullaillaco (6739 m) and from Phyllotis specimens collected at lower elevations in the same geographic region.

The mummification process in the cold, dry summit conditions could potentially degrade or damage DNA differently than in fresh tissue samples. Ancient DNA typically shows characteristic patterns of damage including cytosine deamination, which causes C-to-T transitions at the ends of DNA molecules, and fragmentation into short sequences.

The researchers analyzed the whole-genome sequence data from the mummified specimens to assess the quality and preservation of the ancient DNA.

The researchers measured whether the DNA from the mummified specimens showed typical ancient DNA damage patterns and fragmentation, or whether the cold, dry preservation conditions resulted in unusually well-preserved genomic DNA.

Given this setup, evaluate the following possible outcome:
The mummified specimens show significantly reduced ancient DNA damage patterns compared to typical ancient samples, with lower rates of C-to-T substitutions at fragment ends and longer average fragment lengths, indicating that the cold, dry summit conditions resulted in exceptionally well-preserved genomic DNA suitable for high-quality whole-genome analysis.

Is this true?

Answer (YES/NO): YES